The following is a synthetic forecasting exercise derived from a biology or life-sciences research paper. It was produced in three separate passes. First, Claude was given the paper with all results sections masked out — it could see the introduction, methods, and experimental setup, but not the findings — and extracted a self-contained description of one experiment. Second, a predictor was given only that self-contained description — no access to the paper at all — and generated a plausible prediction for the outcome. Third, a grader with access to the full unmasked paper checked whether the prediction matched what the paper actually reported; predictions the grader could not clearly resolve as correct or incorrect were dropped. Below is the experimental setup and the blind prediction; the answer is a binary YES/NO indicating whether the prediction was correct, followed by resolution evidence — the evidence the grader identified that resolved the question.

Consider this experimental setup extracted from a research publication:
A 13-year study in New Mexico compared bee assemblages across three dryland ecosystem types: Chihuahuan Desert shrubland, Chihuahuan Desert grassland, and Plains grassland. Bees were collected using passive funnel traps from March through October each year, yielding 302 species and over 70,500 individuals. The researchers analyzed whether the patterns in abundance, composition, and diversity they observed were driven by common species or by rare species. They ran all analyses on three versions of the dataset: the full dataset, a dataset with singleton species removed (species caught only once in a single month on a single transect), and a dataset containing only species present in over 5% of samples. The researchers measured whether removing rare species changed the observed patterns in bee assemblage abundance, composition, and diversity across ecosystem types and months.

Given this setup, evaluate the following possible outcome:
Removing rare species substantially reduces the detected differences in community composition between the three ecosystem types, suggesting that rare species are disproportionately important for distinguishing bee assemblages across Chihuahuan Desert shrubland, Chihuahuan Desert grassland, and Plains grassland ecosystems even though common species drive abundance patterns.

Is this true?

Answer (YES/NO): NO